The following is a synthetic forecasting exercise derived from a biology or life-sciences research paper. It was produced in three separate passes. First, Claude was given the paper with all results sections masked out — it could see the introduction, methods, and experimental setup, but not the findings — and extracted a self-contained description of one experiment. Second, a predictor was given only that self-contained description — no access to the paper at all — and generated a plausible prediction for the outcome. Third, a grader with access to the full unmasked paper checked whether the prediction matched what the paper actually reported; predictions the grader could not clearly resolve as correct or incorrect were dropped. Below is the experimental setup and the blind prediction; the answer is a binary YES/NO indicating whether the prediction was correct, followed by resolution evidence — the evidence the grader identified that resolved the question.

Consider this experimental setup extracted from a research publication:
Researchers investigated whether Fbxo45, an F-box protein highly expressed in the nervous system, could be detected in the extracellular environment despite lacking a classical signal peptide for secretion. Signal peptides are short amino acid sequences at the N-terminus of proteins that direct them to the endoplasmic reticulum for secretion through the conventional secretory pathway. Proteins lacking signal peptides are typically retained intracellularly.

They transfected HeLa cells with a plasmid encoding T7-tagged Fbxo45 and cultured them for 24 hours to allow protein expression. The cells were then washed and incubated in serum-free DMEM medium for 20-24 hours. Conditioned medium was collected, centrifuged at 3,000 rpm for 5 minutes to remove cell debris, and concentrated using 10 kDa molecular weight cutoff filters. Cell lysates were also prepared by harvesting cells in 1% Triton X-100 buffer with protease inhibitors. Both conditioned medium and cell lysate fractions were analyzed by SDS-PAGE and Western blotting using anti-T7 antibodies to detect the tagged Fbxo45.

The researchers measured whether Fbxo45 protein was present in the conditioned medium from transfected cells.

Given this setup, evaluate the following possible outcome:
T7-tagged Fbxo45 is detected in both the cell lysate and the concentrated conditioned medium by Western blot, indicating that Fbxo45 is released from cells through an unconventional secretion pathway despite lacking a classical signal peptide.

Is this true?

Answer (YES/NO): YES